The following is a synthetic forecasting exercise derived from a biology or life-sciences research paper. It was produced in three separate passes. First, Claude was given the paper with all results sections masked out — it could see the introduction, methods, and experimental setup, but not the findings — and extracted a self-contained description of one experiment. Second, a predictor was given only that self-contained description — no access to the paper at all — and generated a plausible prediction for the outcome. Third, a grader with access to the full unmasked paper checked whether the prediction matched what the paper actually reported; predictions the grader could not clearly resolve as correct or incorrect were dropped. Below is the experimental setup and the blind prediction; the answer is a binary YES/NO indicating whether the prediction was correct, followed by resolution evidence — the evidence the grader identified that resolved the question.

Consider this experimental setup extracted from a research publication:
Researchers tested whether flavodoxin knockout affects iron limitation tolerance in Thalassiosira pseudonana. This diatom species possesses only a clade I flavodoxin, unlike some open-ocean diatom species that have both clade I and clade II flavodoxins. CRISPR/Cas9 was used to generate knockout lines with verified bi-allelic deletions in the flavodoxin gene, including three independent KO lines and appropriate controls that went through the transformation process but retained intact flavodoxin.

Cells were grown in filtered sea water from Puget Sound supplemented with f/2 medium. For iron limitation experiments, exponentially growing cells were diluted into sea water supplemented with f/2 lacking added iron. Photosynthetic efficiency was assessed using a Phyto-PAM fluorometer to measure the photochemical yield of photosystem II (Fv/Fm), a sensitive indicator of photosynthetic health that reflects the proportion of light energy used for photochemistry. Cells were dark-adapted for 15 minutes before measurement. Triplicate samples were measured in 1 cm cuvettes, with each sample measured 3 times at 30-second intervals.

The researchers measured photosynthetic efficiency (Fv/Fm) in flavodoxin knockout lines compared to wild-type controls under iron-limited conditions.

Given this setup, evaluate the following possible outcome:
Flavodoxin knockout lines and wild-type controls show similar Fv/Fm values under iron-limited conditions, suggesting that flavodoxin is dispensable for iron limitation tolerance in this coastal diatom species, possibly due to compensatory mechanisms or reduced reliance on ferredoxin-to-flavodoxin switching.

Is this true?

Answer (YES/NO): YES